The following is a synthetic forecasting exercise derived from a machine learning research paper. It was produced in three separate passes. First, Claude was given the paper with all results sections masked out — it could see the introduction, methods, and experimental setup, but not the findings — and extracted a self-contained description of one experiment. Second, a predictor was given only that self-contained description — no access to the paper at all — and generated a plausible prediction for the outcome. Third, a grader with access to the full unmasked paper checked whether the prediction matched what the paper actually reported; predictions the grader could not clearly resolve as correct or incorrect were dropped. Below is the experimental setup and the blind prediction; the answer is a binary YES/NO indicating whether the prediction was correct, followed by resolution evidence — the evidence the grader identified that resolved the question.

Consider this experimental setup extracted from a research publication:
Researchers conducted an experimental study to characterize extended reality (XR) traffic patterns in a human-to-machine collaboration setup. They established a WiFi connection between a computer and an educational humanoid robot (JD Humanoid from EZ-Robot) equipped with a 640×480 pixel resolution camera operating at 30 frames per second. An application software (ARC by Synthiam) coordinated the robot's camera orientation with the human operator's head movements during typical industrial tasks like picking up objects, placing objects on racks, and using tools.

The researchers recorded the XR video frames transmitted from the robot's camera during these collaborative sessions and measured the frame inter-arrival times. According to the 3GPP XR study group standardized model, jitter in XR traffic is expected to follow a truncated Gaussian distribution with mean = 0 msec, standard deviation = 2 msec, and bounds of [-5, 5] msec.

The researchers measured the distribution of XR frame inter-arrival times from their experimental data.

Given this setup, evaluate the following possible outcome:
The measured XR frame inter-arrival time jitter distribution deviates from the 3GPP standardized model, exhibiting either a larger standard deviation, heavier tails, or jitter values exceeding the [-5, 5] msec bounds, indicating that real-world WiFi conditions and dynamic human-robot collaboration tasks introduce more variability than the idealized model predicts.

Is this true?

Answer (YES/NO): NO